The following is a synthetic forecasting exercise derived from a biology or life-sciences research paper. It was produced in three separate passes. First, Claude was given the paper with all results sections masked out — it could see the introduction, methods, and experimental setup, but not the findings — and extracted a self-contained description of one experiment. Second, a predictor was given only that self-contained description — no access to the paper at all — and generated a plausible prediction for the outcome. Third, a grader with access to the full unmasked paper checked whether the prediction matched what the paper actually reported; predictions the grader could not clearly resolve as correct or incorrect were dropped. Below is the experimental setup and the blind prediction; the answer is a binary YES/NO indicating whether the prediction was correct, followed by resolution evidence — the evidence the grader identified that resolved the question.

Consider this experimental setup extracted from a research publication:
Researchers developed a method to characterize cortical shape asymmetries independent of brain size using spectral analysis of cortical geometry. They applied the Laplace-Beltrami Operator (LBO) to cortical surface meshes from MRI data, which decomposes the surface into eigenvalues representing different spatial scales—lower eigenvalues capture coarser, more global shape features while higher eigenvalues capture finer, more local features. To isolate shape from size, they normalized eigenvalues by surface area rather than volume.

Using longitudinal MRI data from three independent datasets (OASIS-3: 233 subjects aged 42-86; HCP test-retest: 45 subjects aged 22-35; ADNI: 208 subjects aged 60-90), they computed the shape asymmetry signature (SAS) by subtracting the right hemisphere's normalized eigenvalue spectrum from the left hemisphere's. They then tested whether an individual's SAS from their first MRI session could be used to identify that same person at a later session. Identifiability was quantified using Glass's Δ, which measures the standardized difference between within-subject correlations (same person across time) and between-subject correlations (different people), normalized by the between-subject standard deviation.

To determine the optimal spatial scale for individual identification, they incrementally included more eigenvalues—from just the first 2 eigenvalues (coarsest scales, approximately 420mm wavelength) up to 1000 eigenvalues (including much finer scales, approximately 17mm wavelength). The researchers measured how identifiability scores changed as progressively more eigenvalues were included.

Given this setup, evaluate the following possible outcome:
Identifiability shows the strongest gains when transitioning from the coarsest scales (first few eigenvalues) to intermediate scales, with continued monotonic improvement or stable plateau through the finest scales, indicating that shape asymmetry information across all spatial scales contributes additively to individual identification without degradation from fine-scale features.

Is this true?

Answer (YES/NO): NO